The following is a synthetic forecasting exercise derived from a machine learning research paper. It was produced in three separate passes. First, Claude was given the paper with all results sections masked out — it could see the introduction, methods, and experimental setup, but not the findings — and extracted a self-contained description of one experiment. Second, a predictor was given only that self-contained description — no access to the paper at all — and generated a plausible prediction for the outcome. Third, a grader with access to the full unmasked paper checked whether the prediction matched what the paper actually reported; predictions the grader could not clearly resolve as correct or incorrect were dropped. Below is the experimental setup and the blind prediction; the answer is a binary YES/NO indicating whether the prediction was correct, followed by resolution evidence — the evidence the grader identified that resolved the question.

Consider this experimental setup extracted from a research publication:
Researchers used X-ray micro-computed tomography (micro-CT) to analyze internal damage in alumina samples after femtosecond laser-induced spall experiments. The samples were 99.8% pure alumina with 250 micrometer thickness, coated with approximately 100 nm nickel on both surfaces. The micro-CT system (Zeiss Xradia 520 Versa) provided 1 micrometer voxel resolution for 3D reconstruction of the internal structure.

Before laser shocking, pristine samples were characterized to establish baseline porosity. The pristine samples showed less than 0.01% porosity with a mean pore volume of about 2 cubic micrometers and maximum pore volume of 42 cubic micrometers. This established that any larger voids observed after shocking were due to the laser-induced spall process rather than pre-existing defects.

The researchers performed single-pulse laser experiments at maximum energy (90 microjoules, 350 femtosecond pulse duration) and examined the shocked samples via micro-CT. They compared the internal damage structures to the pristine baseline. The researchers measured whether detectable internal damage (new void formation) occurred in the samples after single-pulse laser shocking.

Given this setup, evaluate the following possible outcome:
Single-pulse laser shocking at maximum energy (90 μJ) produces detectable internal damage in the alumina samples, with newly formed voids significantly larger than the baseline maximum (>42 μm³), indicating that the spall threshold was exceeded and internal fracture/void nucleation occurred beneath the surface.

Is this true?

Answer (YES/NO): YES